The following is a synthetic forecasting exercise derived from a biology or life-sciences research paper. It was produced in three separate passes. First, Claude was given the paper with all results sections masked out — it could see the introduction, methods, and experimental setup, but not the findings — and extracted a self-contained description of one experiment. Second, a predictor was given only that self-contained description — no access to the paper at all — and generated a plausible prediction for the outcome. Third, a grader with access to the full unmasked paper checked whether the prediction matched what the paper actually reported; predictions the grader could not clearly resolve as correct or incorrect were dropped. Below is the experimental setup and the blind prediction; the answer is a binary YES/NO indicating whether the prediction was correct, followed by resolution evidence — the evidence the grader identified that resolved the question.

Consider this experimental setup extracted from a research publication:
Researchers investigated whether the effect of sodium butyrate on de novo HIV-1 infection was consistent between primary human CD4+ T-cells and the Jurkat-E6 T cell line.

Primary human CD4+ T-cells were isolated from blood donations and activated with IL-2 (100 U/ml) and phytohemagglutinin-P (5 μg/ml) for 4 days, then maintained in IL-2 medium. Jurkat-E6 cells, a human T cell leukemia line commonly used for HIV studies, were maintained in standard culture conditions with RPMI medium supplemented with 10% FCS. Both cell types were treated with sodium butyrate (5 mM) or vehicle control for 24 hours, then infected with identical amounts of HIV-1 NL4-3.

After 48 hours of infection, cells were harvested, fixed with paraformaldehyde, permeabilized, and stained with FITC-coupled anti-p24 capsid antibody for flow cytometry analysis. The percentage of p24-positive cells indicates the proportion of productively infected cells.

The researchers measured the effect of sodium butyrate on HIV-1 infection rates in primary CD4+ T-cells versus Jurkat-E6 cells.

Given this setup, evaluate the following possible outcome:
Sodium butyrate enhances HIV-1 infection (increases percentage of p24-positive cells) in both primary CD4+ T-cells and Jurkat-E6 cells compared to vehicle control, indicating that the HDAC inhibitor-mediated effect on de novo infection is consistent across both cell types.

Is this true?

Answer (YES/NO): NO